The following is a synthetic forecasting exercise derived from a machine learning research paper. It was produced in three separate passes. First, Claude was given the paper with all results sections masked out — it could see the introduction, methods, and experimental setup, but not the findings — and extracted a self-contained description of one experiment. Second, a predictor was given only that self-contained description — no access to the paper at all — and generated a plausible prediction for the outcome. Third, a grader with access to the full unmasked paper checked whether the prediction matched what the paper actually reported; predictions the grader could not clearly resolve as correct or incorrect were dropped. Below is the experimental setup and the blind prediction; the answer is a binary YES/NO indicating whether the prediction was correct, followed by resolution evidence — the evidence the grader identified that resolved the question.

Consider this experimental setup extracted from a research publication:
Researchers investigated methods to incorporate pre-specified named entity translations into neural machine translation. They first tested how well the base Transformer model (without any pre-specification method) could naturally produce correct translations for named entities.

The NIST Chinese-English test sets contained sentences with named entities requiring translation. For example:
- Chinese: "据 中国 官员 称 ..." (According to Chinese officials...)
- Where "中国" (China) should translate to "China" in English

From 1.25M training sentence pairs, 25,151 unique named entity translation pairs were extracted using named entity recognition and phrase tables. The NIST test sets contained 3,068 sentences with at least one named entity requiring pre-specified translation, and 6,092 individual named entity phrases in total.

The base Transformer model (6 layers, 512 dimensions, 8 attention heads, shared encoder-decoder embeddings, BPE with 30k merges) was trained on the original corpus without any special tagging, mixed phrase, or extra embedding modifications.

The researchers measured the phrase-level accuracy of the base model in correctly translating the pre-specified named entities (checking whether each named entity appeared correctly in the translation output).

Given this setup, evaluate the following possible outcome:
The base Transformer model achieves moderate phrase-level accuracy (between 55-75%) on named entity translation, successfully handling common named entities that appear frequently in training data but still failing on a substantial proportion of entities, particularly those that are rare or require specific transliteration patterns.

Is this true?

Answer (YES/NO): NO